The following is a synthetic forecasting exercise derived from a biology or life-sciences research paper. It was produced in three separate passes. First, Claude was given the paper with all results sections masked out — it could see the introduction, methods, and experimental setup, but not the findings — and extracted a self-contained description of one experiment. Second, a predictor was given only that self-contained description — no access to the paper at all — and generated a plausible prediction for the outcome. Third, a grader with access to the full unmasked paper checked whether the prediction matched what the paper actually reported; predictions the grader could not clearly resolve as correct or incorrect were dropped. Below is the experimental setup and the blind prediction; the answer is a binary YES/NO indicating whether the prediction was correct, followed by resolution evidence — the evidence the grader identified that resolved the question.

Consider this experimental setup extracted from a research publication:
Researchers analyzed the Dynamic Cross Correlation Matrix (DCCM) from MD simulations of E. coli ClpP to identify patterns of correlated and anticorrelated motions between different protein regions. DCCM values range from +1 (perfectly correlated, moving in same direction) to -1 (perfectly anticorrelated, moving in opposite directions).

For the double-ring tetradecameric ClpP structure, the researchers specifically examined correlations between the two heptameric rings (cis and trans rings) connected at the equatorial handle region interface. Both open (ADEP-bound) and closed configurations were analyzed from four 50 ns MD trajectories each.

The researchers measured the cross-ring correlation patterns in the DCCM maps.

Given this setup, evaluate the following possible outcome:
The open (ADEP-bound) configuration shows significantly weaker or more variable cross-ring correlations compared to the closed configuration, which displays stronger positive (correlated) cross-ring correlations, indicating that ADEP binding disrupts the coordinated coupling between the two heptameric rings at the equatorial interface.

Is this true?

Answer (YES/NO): YES